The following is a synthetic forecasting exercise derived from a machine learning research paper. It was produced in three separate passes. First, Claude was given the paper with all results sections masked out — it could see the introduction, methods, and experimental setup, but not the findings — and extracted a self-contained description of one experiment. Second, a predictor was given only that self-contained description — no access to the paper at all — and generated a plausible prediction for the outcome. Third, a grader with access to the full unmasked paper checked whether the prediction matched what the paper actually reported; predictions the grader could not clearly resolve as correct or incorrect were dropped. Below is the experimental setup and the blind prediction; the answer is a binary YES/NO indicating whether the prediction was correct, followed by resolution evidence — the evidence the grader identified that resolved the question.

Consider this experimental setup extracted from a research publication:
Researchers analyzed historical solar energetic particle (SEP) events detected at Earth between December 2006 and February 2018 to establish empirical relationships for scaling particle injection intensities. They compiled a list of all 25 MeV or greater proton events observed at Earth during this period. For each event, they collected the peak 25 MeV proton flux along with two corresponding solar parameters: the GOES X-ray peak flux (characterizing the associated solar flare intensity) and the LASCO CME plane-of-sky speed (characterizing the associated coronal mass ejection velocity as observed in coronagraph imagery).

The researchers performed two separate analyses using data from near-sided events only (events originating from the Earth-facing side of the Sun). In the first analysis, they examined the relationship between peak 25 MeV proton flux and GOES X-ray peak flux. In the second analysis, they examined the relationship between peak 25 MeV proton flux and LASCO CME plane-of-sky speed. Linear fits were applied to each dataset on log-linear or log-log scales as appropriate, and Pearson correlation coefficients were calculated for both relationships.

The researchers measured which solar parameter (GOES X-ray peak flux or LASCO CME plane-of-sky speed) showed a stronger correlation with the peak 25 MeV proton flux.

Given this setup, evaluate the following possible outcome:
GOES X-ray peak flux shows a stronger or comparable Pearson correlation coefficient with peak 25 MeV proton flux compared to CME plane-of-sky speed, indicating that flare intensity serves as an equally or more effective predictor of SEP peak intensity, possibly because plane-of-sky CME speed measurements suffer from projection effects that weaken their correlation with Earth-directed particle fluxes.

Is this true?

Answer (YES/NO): NO